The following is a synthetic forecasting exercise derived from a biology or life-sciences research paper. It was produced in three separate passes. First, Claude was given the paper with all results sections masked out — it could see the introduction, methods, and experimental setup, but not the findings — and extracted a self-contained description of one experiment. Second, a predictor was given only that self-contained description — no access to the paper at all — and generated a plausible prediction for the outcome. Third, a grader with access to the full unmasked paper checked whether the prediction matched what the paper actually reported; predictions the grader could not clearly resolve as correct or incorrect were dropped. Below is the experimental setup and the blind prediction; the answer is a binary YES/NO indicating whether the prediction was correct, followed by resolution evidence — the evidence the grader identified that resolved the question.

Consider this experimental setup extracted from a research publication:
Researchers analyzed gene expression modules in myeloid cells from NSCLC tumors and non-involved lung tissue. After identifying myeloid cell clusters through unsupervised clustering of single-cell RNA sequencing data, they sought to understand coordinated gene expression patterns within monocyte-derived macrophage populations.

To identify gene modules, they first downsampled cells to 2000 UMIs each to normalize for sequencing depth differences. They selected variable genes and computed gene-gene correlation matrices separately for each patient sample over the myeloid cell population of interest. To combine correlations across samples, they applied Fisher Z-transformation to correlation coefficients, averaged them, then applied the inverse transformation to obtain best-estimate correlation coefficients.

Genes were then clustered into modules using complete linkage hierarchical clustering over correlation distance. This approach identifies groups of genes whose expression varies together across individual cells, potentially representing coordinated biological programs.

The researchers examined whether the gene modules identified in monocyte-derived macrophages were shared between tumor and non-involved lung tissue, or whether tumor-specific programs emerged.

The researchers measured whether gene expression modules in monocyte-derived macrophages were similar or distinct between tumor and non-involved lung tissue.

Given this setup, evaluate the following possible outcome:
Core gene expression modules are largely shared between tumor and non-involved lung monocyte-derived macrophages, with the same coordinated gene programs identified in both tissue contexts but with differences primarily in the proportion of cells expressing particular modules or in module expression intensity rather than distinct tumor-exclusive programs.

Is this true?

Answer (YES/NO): YES